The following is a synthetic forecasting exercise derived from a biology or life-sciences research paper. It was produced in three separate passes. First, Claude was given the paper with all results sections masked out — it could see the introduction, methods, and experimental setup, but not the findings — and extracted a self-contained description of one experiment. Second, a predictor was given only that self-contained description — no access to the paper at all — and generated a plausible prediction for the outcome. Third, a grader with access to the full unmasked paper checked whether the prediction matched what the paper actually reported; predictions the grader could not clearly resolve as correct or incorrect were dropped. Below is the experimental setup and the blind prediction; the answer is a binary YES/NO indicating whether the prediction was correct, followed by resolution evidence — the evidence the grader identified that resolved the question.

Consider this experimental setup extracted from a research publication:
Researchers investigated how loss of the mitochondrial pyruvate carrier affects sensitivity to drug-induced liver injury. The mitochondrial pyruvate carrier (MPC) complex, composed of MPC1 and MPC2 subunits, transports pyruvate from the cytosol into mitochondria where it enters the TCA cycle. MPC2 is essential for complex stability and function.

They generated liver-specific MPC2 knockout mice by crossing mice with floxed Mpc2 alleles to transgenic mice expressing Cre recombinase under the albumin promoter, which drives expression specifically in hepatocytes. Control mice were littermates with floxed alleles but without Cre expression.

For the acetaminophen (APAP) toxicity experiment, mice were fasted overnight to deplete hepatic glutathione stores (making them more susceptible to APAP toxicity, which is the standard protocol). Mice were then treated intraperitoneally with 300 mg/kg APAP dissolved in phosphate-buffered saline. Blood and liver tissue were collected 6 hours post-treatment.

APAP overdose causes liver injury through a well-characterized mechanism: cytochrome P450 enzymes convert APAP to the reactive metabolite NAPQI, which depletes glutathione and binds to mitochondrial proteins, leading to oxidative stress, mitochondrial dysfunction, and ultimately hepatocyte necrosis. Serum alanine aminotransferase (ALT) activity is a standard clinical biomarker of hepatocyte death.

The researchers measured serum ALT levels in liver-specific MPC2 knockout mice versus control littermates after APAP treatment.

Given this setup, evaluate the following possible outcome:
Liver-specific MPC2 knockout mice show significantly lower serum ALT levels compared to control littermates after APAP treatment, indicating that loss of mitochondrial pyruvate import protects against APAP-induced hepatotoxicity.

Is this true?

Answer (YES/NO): NO